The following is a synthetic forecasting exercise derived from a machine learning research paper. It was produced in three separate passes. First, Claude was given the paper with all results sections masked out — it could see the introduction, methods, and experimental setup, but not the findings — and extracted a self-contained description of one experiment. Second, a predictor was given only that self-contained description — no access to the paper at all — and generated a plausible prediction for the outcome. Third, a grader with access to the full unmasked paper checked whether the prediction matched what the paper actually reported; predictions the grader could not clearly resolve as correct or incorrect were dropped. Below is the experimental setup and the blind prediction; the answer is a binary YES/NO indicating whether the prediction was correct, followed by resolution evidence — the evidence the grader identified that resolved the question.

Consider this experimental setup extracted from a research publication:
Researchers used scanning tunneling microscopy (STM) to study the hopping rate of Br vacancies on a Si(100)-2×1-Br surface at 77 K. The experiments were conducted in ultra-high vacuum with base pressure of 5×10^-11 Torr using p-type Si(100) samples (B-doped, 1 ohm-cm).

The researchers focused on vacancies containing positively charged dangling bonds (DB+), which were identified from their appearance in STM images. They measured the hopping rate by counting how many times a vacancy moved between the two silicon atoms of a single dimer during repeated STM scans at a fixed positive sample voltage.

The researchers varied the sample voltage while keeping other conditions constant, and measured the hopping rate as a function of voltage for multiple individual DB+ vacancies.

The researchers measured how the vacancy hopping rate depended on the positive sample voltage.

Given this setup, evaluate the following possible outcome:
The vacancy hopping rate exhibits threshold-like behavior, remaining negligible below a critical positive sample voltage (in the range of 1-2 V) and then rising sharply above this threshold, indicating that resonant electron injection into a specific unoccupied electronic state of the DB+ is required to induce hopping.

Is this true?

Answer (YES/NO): NO